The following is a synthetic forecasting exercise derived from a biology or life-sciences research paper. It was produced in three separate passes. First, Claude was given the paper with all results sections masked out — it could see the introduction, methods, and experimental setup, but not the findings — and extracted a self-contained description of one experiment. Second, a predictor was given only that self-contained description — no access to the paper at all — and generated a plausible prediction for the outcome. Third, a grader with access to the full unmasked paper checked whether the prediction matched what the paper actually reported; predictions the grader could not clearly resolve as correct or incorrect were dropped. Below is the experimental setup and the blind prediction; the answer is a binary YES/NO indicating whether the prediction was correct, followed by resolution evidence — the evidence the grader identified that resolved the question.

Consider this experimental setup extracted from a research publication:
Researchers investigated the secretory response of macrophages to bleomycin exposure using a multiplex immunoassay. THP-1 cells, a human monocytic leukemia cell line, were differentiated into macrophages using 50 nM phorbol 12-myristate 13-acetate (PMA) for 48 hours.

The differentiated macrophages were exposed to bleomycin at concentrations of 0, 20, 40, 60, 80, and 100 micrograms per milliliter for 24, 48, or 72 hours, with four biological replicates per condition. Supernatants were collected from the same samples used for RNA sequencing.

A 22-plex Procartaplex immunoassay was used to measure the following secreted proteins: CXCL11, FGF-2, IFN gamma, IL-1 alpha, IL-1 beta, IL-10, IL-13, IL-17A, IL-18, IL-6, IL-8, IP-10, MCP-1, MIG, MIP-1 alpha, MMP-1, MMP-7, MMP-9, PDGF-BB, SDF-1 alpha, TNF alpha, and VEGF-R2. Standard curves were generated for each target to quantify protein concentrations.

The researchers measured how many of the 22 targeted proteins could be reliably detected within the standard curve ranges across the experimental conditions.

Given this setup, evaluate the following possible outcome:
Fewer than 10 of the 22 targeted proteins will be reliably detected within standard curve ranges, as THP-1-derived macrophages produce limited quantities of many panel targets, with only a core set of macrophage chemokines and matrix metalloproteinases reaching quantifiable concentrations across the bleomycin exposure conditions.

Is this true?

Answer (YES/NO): NO